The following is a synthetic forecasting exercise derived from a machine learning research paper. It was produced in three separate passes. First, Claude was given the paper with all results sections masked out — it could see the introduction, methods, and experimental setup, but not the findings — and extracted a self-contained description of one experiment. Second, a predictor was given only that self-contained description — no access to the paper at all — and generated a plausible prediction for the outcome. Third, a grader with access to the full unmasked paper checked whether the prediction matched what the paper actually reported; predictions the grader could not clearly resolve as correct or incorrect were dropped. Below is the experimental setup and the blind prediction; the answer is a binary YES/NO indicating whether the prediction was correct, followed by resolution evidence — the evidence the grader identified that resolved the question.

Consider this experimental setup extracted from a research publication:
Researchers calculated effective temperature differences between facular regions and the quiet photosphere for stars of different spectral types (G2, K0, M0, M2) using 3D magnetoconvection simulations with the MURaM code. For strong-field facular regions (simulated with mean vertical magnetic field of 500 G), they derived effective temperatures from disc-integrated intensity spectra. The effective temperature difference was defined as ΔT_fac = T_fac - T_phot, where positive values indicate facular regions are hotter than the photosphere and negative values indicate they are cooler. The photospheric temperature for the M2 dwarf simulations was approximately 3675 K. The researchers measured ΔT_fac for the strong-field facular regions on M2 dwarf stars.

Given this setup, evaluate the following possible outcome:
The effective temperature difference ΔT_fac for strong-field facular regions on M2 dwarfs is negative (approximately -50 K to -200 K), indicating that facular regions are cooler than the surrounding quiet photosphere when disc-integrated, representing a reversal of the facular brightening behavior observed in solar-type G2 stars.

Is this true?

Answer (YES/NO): NO